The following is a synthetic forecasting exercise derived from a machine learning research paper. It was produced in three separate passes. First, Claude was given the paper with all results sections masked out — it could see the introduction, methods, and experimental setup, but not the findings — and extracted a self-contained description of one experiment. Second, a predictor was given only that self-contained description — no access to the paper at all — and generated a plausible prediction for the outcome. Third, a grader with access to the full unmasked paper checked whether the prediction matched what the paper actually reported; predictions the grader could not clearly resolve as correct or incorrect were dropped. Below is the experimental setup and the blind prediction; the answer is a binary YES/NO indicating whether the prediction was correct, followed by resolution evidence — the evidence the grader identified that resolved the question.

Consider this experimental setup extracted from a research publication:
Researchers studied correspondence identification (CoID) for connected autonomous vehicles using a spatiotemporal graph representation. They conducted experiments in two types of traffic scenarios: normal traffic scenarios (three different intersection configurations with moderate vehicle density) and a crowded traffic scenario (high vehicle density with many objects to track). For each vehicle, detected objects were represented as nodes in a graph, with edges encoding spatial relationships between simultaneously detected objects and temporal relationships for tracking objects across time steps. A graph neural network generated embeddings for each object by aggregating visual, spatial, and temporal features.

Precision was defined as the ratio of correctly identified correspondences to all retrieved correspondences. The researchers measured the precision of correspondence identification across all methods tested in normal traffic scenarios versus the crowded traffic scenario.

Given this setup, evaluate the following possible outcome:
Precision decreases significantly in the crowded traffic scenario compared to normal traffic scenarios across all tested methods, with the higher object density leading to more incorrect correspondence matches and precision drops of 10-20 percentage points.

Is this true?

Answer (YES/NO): NO